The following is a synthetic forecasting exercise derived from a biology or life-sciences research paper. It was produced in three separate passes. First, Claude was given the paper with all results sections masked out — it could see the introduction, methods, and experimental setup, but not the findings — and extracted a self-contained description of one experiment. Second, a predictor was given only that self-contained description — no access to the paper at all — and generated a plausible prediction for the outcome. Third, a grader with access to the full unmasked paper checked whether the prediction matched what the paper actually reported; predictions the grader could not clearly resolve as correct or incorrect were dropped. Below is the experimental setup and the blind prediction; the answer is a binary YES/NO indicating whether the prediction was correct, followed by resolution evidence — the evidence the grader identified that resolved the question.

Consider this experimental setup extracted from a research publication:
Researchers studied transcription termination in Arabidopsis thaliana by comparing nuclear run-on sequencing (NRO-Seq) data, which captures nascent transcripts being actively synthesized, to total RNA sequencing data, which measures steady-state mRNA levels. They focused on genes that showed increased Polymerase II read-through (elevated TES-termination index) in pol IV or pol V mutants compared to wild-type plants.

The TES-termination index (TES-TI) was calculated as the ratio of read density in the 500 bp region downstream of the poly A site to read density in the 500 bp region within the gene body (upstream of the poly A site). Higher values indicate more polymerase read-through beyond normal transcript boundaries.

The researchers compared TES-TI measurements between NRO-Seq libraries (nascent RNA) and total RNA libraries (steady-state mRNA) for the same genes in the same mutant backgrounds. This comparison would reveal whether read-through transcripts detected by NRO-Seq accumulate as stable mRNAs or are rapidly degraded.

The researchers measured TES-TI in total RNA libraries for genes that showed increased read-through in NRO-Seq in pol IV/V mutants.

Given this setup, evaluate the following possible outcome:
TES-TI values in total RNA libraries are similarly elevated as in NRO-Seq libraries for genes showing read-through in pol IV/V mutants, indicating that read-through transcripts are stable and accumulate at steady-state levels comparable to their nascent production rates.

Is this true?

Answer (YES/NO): NO